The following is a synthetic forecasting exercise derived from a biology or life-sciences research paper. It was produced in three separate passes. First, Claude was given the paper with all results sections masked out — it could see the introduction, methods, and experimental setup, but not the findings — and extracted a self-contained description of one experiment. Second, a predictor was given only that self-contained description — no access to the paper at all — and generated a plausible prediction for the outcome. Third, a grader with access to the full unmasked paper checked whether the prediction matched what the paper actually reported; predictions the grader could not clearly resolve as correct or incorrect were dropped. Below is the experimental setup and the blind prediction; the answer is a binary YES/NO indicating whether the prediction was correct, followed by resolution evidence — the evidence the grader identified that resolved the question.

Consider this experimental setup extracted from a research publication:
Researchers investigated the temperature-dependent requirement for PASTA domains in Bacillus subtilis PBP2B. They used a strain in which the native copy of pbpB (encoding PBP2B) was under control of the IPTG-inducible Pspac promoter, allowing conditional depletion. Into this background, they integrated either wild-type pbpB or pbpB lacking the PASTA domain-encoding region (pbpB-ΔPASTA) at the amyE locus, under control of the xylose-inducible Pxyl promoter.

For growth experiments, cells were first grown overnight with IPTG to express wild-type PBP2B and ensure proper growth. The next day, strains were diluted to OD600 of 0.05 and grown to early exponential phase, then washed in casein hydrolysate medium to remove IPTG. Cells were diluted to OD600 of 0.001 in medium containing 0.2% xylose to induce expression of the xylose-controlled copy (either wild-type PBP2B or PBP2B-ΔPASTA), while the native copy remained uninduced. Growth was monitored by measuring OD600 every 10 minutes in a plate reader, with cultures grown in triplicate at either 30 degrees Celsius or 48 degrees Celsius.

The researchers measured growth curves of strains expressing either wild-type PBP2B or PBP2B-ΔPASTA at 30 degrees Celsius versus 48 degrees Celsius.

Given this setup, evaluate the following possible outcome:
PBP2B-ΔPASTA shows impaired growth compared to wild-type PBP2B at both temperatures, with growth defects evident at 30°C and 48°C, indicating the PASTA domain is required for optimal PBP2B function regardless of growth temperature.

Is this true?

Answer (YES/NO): NO